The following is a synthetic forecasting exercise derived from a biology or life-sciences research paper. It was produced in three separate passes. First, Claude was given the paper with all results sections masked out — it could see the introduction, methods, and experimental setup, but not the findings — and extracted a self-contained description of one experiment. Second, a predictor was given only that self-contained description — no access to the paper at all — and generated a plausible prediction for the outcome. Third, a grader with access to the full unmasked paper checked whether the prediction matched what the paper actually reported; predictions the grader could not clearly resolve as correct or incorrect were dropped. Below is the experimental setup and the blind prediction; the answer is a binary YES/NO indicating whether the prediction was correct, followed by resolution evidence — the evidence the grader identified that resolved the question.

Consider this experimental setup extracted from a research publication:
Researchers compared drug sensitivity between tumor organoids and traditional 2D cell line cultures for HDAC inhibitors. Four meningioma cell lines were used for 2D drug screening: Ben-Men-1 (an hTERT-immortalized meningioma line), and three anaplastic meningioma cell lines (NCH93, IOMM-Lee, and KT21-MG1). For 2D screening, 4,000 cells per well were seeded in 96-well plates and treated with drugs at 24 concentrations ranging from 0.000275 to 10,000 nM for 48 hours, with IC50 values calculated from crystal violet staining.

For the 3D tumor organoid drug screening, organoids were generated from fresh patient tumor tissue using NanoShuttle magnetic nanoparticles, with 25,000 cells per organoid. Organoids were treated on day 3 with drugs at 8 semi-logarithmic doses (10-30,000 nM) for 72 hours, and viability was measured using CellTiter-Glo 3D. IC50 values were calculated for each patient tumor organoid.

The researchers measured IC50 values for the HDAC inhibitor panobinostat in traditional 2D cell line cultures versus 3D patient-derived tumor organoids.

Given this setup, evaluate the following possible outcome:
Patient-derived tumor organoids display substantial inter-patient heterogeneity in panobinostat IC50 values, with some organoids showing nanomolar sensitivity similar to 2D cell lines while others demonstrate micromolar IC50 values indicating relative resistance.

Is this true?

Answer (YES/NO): NO